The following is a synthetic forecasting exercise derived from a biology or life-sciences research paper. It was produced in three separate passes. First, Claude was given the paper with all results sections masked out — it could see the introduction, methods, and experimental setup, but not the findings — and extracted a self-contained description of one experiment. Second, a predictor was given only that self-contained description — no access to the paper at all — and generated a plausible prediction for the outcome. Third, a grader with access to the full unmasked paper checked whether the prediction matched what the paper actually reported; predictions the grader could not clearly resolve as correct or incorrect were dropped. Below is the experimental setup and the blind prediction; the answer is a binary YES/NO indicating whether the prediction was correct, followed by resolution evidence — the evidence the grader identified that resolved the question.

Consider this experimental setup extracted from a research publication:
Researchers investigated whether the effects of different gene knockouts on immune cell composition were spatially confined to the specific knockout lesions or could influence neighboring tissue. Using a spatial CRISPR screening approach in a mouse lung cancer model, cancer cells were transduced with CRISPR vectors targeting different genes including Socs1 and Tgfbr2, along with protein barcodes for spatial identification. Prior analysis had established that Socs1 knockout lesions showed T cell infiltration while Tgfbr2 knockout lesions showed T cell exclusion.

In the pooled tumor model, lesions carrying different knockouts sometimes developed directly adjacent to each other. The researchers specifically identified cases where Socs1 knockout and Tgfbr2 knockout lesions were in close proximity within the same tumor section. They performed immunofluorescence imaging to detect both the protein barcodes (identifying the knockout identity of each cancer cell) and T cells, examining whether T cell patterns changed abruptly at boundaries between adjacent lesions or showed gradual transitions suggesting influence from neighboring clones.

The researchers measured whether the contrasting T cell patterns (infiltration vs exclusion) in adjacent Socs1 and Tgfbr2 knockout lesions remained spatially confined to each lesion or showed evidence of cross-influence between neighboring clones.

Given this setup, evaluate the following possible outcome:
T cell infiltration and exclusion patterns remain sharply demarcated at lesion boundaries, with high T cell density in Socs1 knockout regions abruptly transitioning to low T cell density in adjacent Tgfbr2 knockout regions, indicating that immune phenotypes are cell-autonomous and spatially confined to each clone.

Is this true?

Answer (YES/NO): YES